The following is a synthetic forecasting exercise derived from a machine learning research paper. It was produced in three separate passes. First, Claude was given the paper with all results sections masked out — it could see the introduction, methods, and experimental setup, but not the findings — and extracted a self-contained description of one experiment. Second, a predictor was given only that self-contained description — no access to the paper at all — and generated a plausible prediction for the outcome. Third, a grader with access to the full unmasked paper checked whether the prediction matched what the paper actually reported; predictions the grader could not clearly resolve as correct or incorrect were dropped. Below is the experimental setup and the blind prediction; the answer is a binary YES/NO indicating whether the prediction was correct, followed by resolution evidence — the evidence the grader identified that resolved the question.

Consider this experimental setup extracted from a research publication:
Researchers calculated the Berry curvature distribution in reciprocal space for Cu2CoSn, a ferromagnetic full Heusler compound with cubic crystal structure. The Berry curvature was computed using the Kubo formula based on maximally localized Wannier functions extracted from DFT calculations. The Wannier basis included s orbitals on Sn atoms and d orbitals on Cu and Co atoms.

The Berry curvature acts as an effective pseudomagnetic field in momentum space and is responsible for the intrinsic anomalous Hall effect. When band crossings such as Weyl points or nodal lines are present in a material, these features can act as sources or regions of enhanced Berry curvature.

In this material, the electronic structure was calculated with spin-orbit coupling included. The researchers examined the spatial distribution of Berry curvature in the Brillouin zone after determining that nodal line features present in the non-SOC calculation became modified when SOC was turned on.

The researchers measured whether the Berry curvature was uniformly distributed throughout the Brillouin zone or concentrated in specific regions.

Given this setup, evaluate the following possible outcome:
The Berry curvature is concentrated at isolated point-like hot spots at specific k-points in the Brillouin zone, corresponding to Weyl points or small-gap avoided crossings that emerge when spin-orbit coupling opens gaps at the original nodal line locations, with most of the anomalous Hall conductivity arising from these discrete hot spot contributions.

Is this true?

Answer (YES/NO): NO